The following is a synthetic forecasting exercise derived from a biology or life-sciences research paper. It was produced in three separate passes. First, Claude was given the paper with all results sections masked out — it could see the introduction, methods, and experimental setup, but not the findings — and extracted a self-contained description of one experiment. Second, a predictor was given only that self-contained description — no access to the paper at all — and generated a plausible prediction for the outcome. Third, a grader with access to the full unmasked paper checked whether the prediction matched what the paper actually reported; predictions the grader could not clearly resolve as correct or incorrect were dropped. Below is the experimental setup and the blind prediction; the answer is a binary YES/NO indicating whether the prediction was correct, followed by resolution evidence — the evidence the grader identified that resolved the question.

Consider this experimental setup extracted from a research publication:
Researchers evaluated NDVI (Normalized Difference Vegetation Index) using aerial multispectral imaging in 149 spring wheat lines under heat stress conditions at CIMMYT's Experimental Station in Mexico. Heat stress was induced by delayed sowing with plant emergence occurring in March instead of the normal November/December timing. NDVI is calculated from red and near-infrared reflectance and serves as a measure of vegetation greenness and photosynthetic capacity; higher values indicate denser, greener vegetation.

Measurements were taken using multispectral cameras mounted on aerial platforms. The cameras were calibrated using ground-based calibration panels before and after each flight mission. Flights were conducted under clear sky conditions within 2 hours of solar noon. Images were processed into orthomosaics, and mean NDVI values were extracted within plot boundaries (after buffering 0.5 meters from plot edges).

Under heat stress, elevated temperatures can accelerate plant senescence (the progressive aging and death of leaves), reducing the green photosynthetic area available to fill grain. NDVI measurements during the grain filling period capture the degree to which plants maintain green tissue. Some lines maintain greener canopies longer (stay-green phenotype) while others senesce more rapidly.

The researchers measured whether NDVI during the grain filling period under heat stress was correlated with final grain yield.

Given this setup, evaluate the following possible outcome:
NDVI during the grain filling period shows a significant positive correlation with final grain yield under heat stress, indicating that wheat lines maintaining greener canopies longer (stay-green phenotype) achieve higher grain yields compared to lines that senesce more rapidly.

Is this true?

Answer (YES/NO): YES